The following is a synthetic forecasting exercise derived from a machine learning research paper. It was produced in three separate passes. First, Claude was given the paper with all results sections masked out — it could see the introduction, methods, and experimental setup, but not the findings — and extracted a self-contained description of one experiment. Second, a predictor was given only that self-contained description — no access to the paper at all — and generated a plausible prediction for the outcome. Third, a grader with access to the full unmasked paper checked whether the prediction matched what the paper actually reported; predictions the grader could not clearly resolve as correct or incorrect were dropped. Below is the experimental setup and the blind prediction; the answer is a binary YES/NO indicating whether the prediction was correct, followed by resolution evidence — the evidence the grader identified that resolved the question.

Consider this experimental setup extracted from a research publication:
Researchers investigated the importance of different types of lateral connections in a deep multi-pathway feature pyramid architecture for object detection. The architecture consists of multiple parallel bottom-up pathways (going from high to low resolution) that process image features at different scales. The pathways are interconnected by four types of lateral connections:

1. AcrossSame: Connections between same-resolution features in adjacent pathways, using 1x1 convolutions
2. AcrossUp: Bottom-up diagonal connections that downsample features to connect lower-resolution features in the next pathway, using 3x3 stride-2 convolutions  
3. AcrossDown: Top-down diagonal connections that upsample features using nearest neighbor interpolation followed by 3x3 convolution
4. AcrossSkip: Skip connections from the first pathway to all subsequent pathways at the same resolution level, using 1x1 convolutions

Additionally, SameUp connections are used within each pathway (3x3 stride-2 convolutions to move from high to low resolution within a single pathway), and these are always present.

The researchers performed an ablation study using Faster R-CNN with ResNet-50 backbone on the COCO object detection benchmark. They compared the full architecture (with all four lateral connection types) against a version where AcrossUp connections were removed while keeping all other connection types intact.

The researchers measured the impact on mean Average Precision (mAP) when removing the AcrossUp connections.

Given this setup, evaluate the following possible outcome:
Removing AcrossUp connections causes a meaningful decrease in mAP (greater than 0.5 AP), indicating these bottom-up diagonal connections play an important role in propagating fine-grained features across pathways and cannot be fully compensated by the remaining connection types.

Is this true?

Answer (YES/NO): NO